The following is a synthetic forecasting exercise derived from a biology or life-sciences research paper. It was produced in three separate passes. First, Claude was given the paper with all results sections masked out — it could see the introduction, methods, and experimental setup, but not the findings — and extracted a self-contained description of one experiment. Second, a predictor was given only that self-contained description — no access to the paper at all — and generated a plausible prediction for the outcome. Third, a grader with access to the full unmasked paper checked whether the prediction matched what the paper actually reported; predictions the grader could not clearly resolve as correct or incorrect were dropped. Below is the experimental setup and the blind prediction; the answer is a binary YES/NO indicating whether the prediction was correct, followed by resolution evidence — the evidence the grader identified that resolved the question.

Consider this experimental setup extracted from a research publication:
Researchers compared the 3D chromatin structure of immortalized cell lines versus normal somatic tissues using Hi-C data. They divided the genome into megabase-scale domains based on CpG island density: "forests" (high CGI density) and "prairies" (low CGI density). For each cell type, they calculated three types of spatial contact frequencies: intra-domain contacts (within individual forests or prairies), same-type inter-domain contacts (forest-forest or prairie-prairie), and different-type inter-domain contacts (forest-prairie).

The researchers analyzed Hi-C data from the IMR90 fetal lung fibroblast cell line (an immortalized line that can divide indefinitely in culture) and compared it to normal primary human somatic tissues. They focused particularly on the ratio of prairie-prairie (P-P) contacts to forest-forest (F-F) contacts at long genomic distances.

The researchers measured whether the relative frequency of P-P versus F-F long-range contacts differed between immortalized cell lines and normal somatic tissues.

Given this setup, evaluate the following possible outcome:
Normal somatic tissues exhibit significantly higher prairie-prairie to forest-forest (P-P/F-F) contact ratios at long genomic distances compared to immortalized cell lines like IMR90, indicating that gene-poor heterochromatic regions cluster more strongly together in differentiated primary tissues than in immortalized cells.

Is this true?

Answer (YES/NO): NO